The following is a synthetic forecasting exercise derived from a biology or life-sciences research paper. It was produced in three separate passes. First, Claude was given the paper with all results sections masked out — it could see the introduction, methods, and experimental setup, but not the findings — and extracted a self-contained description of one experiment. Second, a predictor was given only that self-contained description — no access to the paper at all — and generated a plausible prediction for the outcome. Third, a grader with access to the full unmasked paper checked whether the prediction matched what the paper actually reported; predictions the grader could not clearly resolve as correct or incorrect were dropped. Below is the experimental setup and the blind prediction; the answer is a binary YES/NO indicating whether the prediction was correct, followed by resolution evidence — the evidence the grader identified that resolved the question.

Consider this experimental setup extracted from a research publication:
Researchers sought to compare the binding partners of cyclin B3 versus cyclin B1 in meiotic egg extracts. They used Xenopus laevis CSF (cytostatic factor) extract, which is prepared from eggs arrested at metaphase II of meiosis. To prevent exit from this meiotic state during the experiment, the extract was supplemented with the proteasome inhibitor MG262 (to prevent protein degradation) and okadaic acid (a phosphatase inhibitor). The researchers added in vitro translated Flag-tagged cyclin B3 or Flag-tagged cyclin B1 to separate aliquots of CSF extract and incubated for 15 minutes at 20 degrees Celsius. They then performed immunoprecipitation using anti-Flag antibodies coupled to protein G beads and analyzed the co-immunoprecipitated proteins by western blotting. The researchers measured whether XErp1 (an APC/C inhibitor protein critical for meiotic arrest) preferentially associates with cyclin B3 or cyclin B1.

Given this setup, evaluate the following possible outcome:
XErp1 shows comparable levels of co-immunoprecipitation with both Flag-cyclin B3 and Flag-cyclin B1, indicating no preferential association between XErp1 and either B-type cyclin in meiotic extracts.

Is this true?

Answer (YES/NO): NO